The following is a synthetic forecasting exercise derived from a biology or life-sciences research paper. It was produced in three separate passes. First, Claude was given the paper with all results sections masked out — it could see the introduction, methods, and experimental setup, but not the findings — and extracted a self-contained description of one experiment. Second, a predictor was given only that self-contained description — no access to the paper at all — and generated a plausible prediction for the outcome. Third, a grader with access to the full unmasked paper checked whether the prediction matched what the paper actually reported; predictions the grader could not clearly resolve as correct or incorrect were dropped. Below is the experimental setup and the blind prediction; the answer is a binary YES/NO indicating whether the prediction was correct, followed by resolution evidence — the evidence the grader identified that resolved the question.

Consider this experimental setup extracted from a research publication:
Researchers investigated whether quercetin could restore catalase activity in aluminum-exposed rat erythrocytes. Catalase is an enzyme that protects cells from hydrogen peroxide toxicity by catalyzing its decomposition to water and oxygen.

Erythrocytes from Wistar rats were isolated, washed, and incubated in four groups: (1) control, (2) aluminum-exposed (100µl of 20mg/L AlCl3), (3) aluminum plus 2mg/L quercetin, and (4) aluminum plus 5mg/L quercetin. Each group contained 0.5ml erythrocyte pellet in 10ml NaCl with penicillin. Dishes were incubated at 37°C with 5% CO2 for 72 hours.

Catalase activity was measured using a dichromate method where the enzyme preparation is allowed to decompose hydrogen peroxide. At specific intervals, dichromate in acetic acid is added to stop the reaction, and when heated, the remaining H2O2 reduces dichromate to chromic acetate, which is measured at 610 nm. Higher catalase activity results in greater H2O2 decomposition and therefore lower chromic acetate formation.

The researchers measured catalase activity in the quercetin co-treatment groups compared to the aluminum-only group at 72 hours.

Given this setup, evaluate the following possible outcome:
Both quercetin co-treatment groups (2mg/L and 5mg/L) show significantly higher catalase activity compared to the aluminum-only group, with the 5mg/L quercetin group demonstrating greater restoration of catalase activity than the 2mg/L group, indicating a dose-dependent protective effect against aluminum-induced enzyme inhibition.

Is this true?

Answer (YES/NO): NO